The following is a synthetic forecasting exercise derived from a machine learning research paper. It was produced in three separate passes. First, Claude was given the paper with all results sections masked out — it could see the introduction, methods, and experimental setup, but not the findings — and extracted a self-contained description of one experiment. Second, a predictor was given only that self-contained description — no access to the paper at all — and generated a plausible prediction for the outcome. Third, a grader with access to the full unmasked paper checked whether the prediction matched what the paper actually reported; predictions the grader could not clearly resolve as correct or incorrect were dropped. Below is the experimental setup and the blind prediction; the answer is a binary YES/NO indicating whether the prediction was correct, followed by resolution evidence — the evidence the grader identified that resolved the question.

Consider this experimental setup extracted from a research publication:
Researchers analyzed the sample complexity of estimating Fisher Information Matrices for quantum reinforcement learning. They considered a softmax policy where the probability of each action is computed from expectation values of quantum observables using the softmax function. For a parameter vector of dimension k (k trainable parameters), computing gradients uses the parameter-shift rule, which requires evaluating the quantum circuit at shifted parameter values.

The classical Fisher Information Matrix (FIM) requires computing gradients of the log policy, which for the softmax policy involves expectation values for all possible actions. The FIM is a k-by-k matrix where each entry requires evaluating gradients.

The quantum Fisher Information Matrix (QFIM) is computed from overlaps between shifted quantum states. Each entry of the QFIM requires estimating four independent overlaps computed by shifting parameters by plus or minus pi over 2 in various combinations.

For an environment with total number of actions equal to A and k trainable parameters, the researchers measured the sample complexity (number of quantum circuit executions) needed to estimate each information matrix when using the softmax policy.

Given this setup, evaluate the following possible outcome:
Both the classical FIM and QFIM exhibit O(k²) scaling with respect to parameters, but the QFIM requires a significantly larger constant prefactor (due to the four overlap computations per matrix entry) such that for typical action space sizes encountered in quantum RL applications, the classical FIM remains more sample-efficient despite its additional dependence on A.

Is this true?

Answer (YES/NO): NO